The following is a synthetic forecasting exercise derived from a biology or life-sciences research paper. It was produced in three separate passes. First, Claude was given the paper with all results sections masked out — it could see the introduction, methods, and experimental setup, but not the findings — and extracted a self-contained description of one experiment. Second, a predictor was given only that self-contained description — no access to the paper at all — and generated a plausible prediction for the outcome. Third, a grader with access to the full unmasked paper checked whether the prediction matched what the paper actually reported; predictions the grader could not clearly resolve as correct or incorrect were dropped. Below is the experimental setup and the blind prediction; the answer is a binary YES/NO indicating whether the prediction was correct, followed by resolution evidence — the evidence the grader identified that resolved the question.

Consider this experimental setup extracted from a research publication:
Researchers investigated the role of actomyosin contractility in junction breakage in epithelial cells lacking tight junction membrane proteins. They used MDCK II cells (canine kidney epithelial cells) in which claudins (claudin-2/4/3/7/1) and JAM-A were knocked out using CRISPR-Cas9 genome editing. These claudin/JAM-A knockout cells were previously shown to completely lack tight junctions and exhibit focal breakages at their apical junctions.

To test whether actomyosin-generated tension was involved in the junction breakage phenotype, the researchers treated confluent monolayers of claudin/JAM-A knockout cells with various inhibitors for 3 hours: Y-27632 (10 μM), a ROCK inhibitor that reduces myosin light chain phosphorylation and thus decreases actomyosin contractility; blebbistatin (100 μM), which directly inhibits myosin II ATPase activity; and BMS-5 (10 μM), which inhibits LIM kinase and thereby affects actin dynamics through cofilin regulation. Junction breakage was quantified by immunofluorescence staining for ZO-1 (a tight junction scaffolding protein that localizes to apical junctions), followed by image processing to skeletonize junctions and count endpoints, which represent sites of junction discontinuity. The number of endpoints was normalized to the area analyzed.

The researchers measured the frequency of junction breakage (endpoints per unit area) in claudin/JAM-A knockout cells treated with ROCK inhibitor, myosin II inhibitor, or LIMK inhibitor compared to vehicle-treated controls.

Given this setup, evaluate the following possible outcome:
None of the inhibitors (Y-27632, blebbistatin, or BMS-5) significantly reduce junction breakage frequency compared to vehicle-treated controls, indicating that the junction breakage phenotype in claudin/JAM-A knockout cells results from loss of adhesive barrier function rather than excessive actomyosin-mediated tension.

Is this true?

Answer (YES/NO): NO